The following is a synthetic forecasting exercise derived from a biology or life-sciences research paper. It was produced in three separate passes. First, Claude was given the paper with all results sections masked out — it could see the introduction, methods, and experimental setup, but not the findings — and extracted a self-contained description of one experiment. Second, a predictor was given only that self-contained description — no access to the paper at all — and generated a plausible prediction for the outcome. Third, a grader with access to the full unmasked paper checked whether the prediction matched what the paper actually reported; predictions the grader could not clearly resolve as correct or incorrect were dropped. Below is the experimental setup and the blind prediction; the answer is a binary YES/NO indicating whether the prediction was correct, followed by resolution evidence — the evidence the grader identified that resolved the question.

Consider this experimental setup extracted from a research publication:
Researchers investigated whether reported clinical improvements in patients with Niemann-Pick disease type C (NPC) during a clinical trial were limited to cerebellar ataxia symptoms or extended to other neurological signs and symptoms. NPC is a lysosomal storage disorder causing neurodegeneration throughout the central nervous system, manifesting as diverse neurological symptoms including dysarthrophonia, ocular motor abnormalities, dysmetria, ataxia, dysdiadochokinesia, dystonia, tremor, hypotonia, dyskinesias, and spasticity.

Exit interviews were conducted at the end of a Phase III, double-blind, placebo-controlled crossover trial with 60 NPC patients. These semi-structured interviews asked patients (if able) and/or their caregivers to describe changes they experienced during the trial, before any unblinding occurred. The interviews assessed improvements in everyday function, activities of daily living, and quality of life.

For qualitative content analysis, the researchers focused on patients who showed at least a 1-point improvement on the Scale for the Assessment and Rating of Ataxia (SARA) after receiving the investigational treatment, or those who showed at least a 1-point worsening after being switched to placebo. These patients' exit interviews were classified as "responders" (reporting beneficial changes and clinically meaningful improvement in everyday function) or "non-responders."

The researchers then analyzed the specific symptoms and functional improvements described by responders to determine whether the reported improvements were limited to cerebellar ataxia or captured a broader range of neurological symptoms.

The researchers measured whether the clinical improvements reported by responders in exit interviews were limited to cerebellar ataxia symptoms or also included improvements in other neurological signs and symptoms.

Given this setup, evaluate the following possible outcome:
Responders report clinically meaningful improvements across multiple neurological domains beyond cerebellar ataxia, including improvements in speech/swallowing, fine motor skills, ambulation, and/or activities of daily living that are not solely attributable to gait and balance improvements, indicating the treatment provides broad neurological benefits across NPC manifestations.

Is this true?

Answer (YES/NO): YES